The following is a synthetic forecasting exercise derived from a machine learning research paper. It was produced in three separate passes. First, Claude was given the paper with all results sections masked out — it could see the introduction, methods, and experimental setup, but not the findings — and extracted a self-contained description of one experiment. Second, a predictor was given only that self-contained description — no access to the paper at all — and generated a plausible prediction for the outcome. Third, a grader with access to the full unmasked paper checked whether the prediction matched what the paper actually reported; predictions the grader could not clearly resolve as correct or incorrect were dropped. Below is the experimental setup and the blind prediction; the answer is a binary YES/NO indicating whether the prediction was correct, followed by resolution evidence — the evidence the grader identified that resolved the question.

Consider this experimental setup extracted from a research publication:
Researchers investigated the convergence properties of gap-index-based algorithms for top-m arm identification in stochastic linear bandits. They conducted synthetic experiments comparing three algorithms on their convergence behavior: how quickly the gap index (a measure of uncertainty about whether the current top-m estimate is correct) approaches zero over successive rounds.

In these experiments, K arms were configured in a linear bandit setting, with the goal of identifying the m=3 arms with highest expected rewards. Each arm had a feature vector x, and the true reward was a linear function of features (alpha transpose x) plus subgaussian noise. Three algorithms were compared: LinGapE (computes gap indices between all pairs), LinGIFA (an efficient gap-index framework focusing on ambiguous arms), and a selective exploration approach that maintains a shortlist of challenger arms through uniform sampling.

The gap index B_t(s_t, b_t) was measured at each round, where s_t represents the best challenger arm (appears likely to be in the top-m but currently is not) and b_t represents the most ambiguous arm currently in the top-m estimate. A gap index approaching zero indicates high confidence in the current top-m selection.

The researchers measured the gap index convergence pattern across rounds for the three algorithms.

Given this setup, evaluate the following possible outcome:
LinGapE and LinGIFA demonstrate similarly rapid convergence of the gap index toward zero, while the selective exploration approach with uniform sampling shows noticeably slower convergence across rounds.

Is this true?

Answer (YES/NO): NO